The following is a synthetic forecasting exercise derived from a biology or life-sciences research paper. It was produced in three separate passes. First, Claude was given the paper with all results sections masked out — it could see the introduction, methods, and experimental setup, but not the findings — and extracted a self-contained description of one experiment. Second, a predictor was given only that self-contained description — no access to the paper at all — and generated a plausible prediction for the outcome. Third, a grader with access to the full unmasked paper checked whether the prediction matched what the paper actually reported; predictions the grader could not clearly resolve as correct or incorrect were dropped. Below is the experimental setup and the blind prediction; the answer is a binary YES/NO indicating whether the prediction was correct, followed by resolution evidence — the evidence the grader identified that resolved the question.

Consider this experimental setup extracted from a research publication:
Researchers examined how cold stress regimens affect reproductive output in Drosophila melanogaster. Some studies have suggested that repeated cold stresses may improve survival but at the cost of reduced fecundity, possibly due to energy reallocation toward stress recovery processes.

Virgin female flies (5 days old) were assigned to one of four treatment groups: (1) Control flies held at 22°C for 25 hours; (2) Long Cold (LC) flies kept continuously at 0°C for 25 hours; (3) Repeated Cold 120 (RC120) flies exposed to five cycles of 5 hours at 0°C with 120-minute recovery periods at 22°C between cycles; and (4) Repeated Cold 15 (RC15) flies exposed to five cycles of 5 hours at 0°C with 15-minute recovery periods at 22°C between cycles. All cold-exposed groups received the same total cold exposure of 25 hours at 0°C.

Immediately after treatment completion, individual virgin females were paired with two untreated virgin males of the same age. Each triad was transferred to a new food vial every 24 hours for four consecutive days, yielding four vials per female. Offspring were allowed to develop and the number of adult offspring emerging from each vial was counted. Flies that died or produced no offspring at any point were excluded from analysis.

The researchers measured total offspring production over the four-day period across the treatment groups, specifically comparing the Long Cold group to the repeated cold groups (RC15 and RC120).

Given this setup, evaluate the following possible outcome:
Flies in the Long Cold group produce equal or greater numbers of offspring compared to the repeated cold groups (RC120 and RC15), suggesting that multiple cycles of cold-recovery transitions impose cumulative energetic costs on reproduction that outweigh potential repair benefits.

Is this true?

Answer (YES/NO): NO